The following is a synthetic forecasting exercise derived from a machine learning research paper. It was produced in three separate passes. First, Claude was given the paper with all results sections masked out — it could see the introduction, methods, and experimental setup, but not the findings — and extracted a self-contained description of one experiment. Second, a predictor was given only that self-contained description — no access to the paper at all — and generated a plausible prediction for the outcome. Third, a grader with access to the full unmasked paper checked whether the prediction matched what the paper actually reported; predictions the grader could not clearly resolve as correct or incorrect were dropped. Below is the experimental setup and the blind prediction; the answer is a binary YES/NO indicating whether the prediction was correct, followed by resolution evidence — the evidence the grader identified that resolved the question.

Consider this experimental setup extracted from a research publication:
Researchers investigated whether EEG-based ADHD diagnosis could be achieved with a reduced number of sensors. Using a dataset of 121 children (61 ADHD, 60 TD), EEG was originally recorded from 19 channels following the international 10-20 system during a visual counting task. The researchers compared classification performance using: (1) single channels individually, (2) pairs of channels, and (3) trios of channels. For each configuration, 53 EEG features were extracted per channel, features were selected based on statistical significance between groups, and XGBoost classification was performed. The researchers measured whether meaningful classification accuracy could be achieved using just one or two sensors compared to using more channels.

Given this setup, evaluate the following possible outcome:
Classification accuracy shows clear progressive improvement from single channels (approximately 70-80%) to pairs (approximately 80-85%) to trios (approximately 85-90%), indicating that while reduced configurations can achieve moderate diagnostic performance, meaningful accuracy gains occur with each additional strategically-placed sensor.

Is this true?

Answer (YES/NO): NO